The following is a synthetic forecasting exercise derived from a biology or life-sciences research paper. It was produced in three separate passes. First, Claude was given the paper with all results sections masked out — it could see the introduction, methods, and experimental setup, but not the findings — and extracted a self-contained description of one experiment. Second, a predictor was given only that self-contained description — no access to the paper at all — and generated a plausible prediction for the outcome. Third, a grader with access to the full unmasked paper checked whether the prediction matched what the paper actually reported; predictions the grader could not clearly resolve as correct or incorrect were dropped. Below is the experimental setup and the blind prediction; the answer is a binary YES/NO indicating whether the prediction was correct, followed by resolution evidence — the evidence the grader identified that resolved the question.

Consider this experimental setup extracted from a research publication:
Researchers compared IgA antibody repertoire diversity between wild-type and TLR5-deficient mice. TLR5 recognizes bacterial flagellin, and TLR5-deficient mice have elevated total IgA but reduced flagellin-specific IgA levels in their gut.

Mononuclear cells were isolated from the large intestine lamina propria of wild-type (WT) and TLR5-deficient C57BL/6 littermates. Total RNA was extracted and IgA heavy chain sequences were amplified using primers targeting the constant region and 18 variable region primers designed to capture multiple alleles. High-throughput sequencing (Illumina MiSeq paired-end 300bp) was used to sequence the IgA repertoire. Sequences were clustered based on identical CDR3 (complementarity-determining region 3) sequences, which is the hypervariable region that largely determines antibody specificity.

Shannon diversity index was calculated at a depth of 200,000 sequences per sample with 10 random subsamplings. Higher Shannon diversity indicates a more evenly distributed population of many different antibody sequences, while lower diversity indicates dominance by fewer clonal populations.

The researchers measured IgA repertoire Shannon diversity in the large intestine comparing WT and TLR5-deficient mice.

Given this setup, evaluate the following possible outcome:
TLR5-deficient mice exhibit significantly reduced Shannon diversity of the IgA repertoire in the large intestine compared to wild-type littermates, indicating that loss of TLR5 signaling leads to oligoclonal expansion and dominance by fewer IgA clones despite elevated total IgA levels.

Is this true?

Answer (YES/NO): NO